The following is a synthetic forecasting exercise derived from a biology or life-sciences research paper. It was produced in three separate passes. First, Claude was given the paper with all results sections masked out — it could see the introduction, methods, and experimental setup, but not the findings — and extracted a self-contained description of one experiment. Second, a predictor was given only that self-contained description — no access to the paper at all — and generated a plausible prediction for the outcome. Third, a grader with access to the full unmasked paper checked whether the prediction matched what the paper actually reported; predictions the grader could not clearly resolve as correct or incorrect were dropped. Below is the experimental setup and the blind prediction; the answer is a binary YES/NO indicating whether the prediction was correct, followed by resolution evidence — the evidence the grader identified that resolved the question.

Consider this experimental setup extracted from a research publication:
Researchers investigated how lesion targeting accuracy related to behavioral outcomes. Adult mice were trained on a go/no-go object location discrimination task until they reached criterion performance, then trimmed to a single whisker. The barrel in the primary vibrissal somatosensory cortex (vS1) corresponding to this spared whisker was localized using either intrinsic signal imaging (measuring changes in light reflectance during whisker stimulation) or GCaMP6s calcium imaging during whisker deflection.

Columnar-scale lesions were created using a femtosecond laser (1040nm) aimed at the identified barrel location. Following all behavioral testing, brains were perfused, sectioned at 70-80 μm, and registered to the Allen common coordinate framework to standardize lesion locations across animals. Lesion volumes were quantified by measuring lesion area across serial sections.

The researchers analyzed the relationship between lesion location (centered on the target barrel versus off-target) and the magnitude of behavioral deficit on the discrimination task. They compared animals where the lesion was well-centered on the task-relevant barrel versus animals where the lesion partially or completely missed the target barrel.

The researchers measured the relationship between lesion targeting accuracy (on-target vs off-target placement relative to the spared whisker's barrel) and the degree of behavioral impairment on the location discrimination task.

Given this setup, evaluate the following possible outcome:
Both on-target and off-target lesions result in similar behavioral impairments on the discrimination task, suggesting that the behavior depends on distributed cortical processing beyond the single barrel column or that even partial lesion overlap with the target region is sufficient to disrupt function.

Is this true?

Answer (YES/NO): NO